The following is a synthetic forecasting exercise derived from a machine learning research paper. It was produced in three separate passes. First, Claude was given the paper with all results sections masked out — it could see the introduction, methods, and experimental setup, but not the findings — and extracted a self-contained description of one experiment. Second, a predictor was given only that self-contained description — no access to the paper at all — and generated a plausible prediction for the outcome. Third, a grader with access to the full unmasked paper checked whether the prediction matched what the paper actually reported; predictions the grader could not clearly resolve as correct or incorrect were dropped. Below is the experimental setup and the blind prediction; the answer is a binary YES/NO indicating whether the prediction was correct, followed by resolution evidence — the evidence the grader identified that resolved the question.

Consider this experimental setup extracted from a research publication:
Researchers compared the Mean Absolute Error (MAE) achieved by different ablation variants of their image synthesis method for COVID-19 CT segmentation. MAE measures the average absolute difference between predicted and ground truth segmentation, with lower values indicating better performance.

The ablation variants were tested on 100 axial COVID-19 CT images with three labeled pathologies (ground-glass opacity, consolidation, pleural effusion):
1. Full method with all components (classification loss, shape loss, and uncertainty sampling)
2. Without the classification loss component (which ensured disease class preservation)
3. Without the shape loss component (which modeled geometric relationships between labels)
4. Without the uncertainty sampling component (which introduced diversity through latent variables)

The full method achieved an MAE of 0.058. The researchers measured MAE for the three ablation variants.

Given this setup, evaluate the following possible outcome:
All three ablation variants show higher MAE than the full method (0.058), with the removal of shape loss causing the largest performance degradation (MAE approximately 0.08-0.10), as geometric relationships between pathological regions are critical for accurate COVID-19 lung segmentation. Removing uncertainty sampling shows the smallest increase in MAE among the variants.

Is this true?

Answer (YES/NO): NO